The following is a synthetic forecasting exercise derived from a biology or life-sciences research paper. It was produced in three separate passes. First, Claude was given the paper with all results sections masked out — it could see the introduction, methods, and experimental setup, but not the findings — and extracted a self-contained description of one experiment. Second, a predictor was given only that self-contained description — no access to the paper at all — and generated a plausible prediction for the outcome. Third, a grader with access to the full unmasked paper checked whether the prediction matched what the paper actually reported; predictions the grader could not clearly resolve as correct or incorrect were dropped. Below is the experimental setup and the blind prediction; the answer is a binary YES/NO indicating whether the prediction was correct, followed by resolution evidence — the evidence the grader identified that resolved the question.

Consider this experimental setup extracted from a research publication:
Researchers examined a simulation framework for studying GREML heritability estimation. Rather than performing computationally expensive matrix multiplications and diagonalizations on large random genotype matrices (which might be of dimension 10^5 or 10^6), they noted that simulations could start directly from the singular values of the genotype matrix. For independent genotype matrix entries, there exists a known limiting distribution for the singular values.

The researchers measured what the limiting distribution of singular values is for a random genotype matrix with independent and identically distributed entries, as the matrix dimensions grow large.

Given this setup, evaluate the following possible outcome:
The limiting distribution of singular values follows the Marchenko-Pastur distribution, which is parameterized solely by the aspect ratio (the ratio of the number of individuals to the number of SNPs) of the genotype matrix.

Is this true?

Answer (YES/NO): YES